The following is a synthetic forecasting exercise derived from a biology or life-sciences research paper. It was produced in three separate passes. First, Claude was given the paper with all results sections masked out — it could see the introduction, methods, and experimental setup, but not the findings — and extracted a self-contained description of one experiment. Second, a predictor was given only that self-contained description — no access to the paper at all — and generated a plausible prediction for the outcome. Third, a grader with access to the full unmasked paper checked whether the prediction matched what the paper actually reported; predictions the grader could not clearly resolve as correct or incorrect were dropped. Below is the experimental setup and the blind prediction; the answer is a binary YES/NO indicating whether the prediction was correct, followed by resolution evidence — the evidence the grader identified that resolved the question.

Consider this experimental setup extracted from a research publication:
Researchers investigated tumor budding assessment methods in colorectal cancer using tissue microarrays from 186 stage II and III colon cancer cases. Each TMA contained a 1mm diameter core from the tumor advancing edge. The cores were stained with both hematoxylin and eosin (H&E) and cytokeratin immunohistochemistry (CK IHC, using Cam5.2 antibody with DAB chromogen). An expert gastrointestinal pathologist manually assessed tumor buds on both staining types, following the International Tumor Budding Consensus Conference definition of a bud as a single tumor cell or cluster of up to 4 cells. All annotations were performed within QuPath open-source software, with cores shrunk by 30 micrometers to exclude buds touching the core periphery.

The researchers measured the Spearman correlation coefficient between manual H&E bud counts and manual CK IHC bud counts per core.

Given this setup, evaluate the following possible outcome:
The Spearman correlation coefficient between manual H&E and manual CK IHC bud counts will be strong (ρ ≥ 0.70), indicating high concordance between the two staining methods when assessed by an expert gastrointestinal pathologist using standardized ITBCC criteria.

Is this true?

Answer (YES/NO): NO